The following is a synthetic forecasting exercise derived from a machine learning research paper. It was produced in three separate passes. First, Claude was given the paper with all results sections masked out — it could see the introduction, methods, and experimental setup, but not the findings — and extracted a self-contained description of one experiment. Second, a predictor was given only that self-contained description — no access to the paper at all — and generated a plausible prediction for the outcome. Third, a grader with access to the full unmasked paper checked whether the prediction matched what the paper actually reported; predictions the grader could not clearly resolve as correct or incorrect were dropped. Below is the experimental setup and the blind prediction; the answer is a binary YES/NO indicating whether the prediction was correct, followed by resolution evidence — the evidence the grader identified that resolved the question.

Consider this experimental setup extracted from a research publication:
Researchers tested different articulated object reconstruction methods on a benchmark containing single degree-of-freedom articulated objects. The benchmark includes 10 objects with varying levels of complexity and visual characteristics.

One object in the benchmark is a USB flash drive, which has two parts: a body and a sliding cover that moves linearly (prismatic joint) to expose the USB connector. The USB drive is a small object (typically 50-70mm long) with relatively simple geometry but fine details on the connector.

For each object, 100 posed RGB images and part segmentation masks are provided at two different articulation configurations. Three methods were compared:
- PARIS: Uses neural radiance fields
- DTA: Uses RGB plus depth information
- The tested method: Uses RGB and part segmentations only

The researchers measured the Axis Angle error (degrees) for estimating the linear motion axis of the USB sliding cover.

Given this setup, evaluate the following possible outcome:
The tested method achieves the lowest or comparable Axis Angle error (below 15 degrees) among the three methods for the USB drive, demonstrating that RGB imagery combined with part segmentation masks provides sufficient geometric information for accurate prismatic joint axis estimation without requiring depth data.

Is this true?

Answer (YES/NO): NO